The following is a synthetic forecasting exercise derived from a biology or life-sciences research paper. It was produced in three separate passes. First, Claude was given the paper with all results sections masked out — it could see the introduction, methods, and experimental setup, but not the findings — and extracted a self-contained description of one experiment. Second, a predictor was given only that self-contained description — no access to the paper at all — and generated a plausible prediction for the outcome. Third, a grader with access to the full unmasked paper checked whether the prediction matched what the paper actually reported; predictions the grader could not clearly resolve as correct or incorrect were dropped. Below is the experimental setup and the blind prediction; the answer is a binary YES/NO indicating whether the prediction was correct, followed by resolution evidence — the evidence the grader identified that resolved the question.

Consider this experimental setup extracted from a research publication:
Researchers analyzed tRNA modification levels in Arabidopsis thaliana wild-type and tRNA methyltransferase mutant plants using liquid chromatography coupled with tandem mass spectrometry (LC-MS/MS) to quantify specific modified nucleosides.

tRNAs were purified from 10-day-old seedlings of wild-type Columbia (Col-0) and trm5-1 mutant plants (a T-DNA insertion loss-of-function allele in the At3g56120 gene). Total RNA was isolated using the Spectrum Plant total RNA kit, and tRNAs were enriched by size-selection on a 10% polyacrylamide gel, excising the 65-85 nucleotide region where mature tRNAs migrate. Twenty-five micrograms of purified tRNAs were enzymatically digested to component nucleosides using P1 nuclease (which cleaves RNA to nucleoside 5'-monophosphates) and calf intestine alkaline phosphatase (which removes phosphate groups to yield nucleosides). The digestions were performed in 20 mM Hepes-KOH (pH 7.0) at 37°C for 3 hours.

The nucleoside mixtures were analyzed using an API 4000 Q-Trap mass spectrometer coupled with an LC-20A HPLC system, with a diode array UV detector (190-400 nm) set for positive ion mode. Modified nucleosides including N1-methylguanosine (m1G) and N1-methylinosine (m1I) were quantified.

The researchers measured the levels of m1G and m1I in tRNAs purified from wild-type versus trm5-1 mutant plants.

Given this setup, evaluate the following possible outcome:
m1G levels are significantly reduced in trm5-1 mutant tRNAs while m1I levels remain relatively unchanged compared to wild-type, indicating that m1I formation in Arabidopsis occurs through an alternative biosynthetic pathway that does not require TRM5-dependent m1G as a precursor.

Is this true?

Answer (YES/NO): NO